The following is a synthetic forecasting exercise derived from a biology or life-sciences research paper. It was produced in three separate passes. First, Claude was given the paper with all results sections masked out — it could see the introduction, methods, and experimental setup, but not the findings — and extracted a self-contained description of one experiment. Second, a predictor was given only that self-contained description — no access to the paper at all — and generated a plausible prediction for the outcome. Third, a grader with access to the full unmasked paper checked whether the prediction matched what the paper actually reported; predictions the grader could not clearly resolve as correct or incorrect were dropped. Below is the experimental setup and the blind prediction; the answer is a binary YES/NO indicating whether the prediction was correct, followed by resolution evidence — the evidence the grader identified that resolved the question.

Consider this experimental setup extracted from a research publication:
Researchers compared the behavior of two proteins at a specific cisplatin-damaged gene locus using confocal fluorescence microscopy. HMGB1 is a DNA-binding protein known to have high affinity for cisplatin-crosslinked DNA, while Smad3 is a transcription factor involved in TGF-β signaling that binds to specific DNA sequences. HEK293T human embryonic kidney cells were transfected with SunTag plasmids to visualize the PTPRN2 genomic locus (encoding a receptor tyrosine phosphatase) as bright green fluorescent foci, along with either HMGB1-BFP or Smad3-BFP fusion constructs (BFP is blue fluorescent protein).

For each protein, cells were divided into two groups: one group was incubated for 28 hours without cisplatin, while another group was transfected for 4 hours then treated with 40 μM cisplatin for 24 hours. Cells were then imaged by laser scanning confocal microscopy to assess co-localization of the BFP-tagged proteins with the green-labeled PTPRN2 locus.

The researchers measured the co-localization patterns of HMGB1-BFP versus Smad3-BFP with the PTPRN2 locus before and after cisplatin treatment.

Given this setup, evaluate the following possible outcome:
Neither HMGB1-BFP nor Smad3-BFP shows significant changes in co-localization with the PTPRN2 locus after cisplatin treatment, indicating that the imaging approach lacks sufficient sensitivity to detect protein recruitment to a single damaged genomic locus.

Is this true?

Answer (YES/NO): NO